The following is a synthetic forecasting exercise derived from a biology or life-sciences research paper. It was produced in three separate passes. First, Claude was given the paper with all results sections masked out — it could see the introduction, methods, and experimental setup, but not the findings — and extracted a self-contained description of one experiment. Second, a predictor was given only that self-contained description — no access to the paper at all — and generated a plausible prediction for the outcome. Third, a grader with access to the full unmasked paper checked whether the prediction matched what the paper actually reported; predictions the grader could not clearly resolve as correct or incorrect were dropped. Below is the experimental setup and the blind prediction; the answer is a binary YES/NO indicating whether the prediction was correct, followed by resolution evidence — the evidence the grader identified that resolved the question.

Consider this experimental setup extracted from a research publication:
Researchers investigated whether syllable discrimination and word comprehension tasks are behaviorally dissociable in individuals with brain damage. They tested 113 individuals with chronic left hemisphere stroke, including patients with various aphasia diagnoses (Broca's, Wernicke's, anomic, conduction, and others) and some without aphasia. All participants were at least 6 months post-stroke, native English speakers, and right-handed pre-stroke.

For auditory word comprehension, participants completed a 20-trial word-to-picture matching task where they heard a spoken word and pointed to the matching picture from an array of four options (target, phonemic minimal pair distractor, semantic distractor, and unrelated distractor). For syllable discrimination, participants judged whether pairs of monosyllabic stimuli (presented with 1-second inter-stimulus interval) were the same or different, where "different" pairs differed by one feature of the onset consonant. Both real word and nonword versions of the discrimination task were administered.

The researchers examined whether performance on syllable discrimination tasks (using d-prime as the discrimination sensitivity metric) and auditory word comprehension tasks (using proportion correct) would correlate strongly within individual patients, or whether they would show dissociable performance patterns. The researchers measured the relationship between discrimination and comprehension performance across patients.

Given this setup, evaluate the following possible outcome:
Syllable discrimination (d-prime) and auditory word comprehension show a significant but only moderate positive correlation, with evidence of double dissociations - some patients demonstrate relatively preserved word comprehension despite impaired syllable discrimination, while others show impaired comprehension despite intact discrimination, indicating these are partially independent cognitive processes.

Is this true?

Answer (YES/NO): YES